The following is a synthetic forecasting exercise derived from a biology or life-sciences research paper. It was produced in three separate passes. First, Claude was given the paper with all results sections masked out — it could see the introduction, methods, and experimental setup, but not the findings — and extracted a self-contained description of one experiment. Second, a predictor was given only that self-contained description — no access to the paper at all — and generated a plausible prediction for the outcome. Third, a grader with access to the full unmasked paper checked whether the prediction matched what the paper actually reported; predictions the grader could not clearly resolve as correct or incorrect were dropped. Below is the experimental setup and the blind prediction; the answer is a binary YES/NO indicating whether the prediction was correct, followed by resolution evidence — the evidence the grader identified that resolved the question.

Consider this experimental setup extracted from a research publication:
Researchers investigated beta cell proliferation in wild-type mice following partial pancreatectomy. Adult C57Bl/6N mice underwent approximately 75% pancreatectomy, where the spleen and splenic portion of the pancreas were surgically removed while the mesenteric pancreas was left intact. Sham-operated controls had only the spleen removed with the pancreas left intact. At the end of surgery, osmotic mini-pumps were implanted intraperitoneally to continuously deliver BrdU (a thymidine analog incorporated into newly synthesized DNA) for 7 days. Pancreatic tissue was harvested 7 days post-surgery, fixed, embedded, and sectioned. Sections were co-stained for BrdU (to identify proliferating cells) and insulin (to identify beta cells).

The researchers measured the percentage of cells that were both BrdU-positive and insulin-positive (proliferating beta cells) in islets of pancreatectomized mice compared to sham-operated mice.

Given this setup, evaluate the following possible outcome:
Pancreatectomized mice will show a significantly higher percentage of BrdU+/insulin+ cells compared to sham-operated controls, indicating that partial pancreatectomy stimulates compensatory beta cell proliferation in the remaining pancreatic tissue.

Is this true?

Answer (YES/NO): YES